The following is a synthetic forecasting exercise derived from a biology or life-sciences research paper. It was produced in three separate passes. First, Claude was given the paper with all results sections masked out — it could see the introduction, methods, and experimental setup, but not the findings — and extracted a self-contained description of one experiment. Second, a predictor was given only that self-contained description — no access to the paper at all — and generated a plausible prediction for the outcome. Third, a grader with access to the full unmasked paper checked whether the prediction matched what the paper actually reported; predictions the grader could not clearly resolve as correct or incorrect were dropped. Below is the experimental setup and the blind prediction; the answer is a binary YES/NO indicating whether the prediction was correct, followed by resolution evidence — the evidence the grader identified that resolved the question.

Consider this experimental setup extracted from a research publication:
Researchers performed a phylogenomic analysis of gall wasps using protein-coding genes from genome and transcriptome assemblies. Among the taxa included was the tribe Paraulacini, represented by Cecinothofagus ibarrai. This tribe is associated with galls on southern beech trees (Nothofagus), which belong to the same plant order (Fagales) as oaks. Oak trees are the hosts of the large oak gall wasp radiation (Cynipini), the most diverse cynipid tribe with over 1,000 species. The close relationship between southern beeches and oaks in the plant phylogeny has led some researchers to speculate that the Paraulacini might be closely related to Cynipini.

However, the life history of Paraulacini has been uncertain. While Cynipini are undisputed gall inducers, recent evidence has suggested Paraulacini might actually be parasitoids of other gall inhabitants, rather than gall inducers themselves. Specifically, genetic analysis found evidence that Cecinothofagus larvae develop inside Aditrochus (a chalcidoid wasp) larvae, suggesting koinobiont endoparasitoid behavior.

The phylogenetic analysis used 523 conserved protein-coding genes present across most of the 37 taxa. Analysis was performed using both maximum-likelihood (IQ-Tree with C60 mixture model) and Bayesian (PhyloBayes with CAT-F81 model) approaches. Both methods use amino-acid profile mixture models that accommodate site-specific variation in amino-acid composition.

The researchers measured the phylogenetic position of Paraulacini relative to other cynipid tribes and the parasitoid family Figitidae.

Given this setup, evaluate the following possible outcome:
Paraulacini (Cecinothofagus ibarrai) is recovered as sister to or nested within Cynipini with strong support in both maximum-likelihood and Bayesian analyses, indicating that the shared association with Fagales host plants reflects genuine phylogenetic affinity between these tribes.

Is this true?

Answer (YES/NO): NO